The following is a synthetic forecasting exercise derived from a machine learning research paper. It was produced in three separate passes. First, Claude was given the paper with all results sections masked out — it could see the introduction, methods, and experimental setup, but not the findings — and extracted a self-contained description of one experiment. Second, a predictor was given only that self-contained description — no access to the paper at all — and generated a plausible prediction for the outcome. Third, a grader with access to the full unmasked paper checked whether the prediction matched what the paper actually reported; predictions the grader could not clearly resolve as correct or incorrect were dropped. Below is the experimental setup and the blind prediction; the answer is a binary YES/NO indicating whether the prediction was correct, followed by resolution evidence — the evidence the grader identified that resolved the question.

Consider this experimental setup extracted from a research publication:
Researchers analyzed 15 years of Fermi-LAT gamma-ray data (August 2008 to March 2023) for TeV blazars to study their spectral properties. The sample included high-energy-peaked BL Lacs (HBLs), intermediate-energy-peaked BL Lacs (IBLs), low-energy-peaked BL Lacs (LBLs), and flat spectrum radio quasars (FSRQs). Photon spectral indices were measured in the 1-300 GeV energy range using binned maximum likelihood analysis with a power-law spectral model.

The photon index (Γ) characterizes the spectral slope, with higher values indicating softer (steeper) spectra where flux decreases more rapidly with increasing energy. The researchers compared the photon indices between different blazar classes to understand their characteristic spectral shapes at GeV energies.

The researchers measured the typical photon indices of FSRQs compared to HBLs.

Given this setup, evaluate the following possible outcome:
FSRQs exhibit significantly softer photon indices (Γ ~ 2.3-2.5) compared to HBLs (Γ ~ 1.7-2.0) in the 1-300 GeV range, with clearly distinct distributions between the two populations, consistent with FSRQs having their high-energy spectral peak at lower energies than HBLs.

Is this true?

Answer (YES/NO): NO